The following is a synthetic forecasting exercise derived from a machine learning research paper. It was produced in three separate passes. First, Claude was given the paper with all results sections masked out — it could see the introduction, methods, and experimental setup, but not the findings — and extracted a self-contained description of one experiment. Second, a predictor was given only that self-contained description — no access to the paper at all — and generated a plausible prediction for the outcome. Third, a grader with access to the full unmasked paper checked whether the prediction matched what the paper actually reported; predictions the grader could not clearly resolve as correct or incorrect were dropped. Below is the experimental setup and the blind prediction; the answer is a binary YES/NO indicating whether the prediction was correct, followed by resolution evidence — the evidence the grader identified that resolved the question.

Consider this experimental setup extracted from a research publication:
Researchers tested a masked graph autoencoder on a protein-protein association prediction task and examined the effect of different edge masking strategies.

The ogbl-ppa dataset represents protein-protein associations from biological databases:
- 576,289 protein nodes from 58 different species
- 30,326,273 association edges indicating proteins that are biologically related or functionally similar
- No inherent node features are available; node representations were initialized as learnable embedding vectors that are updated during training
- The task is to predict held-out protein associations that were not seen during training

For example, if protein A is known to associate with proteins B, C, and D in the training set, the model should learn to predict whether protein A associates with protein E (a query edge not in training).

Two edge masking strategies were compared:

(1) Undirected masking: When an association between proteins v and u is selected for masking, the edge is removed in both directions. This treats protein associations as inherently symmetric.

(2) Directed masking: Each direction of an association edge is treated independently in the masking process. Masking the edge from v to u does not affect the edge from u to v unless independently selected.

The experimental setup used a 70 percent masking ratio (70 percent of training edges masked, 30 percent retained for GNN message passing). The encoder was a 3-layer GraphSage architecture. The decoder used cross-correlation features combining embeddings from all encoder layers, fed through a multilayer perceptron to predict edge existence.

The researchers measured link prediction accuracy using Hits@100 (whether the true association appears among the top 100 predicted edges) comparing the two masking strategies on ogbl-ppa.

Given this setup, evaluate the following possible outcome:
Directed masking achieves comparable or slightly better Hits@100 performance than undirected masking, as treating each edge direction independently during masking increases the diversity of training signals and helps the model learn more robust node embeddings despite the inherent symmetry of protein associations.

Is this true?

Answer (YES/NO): YES